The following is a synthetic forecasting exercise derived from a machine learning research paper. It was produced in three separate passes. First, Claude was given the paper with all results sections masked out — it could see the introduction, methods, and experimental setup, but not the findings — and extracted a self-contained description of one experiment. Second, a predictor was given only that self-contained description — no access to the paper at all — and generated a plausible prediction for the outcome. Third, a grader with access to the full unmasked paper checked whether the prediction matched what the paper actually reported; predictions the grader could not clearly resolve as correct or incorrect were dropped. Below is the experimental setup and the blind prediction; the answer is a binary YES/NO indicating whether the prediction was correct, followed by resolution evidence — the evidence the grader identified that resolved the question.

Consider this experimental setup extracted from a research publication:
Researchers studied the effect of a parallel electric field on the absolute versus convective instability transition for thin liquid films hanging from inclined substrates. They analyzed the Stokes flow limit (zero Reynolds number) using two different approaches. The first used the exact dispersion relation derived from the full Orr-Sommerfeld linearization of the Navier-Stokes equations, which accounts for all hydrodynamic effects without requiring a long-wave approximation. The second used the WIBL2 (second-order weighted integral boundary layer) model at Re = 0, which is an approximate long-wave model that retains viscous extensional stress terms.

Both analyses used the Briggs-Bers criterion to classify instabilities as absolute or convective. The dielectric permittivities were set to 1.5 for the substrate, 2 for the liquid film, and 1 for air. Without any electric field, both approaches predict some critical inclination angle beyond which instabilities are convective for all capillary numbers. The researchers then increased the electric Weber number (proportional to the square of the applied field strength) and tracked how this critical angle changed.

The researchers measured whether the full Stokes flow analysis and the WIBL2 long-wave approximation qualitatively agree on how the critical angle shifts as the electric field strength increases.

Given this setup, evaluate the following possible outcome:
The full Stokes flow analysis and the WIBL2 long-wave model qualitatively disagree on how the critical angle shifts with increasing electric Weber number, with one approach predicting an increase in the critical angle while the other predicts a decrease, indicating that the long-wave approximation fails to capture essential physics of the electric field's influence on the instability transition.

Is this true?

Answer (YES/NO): NO